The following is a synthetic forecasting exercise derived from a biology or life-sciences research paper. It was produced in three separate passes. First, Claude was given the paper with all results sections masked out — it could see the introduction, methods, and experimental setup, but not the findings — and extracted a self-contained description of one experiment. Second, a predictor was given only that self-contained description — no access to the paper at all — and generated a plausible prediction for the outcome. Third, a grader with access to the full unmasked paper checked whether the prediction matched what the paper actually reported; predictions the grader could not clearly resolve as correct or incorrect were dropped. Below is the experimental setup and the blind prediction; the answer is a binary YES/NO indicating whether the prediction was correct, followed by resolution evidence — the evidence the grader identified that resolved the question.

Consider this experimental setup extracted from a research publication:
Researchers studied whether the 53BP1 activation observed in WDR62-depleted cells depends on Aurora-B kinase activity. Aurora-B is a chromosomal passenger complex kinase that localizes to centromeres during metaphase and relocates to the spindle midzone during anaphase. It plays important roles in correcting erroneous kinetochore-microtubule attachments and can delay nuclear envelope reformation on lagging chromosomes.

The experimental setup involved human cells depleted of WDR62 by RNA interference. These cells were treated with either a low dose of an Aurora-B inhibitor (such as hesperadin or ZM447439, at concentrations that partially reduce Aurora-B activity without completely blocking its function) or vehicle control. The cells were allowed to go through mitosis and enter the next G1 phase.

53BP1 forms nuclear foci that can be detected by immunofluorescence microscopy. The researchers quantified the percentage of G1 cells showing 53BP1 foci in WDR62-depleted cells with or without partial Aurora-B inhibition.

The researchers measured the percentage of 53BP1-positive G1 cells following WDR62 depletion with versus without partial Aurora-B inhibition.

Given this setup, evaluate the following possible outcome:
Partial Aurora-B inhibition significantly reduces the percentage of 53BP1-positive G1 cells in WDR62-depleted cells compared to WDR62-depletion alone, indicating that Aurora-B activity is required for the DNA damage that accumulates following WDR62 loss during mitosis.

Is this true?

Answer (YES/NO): YES